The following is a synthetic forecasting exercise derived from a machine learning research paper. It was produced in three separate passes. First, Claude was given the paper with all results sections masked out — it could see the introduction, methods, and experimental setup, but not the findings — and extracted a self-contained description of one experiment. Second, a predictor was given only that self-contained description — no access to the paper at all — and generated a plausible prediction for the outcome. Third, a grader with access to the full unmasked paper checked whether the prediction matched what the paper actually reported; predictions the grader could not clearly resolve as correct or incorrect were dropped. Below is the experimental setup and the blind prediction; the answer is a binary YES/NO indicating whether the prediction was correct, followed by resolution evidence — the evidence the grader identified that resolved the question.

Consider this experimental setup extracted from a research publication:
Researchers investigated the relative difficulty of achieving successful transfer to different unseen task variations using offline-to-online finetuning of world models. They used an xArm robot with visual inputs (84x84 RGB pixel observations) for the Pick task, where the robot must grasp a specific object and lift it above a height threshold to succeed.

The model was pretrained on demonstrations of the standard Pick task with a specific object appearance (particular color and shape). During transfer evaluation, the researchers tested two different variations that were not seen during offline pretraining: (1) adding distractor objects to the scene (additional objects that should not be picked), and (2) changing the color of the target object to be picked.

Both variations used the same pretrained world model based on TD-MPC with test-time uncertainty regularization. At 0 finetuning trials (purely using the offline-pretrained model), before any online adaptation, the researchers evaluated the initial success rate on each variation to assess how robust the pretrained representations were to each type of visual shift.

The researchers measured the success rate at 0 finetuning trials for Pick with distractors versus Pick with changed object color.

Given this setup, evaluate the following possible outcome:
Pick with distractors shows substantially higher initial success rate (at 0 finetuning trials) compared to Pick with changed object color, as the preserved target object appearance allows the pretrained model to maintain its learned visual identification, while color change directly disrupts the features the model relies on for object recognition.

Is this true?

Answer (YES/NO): YES